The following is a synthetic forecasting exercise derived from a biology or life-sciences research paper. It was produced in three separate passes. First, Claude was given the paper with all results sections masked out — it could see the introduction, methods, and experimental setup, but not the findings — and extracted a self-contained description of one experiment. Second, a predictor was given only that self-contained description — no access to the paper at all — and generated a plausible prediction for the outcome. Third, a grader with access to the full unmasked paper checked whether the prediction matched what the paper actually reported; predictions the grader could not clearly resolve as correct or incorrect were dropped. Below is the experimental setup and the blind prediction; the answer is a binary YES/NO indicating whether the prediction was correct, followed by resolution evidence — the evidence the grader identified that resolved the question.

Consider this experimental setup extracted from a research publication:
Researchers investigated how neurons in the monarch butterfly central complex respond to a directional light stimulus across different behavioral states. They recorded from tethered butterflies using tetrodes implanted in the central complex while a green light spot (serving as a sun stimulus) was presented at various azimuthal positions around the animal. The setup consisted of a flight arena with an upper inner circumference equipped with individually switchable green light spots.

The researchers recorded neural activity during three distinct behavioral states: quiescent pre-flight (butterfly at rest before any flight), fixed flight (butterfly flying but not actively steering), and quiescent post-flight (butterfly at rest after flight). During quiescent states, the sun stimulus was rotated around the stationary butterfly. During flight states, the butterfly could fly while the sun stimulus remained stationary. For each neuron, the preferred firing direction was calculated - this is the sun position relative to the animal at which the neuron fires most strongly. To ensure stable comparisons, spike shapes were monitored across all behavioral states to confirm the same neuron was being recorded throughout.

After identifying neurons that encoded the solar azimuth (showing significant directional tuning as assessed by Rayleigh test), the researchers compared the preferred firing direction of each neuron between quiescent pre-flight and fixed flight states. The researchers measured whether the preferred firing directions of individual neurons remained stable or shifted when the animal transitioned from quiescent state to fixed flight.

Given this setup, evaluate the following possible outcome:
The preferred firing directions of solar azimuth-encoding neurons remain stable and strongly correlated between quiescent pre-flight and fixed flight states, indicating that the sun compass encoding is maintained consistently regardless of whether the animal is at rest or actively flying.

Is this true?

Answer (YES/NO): YES